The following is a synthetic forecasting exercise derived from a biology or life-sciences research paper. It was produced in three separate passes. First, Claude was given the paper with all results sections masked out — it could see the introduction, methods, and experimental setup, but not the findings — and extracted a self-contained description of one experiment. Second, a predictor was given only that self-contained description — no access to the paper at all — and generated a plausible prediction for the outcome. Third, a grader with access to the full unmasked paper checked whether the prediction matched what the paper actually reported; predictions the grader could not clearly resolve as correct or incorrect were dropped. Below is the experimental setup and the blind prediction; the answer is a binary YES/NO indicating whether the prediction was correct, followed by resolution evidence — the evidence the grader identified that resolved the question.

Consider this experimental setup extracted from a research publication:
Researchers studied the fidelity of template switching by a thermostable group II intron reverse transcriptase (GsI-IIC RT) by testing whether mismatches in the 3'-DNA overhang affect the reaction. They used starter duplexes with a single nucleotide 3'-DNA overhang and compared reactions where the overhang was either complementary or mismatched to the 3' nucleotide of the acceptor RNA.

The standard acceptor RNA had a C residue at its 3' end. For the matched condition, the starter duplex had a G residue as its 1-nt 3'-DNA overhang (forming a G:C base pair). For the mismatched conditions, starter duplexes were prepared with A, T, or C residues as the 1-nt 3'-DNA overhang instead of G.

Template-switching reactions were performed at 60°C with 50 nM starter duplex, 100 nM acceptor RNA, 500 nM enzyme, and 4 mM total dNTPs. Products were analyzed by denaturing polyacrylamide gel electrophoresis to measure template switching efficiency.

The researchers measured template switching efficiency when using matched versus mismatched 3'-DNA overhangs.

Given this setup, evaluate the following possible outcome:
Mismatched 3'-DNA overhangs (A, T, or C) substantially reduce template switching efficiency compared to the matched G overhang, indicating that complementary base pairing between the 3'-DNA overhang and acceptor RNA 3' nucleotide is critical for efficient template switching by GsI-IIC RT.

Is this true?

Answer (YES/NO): YES